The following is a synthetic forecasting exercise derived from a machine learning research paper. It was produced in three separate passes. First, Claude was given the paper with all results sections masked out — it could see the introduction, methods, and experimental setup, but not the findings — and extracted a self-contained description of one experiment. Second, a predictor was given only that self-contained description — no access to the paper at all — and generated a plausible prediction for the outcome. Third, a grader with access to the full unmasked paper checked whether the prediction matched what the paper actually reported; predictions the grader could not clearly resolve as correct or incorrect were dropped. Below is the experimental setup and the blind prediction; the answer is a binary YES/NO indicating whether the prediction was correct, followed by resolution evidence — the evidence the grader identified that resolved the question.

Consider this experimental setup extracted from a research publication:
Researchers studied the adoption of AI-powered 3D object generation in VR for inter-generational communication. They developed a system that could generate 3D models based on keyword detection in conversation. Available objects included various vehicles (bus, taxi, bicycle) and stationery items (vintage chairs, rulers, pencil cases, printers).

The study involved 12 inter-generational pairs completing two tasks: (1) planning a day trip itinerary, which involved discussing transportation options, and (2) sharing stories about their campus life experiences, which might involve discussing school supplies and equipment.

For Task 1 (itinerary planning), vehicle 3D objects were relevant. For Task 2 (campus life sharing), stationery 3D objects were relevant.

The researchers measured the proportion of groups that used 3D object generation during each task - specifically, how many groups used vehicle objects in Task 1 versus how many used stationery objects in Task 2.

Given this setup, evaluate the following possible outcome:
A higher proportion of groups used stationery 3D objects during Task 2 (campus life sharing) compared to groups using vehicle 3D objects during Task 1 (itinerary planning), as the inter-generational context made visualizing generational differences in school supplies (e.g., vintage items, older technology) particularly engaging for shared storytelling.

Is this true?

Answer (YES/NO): NO